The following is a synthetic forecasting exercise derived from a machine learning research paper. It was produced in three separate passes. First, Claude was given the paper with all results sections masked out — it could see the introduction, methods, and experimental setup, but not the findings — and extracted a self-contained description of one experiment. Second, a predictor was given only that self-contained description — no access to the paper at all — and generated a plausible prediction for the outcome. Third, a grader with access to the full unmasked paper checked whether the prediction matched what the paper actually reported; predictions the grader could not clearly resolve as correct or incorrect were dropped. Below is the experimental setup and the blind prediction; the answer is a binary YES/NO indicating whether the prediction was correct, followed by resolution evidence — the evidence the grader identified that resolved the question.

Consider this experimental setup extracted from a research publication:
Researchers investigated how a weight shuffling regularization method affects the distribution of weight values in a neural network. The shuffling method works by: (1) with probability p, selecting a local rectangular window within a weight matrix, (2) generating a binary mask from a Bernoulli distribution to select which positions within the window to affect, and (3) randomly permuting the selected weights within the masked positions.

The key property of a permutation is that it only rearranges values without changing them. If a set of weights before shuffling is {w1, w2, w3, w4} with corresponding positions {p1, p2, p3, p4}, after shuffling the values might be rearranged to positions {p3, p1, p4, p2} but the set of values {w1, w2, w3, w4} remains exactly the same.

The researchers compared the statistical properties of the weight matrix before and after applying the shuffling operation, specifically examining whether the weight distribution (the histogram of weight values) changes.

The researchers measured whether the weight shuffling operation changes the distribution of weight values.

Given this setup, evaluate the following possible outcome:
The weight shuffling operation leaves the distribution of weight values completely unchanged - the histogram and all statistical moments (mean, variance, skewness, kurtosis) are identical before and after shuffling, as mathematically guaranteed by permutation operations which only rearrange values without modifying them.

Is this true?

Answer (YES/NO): YES